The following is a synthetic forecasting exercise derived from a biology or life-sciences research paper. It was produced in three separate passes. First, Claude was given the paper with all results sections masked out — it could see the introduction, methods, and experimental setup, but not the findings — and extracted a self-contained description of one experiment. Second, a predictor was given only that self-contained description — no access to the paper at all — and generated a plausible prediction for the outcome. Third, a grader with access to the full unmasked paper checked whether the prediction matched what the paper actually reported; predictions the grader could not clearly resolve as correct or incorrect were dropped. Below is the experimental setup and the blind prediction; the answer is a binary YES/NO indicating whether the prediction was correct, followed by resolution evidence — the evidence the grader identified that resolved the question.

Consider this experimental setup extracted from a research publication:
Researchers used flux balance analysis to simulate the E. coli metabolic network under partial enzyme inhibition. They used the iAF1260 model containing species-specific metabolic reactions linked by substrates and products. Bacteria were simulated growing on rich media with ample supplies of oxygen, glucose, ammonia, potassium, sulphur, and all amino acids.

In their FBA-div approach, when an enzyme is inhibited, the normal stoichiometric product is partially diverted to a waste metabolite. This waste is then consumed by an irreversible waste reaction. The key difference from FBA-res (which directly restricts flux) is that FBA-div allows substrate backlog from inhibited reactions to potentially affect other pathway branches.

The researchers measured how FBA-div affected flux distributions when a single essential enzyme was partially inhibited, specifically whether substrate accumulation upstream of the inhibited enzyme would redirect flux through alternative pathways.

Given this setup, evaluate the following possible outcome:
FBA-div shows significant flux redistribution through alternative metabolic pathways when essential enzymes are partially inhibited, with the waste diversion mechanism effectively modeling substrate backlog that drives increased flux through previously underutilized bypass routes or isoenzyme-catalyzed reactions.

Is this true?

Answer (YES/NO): NO